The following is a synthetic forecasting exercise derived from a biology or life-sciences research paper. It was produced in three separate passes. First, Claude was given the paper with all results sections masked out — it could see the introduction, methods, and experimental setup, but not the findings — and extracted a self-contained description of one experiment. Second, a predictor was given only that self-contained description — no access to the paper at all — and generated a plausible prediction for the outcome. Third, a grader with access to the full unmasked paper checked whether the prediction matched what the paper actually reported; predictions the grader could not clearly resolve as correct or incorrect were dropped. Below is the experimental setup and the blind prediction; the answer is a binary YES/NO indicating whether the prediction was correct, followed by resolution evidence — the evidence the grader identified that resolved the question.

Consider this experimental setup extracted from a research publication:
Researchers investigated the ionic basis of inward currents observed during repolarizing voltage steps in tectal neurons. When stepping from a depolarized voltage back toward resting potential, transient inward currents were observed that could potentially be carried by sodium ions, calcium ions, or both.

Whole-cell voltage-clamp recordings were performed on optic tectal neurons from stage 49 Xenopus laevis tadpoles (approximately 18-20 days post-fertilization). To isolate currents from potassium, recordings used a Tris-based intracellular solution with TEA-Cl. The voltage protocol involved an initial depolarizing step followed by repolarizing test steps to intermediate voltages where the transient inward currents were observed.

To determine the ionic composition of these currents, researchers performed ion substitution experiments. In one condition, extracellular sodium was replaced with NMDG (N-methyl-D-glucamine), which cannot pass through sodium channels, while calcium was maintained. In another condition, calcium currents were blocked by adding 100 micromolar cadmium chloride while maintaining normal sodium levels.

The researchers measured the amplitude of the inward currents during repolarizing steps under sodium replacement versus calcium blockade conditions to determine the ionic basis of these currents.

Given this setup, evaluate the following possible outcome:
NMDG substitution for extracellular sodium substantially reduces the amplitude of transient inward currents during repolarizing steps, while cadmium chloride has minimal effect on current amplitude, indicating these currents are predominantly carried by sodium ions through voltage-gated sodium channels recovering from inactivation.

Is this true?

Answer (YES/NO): YES